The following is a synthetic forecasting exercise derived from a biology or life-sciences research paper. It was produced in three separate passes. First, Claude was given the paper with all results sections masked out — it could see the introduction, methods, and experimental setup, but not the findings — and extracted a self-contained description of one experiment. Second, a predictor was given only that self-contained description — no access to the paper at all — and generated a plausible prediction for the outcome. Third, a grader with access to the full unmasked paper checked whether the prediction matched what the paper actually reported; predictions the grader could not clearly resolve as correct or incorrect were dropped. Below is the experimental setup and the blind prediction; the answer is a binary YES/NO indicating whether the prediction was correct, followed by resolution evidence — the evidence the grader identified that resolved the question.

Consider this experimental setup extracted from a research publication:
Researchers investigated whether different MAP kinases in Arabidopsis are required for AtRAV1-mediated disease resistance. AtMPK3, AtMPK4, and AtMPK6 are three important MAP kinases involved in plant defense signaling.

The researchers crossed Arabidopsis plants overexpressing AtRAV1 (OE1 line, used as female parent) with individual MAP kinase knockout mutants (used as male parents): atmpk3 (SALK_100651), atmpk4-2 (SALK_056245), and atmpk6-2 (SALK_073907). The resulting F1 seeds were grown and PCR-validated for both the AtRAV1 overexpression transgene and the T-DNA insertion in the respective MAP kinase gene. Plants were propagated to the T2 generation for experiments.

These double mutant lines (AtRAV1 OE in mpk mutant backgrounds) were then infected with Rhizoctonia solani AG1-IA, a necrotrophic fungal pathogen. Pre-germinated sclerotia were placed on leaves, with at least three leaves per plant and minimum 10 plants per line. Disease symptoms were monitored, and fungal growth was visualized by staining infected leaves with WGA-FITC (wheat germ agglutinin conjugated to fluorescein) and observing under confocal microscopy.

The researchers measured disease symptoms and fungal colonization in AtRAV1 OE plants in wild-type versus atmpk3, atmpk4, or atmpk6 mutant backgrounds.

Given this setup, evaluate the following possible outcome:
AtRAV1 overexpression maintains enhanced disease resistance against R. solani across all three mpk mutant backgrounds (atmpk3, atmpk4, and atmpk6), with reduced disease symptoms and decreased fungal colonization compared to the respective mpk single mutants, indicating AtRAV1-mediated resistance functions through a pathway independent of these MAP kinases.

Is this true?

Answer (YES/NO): NO